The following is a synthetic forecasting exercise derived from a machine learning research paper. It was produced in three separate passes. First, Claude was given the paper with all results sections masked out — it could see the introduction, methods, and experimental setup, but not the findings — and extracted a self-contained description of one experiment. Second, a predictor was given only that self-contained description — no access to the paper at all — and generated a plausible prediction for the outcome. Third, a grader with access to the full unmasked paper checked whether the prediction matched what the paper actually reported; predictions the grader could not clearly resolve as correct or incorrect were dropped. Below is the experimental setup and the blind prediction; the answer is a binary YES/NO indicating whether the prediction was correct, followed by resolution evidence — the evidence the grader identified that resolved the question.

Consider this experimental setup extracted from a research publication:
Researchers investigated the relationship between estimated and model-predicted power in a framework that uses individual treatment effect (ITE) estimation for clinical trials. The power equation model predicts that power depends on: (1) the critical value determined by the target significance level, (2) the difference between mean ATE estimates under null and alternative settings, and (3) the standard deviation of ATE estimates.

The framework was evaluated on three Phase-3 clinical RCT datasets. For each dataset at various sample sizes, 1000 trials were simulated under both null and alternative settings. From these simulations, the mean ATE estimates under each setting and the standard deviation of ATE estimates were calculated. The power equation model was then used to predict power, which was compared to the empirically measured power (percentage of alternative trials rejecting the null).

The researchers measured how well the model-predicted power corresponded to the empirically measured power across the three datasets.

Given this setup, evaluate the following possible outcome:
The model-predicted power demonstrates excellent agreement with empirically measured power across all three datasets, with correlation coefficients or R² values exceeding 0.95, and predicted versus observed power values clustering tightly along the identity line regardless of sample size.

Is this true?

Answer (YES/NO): NO